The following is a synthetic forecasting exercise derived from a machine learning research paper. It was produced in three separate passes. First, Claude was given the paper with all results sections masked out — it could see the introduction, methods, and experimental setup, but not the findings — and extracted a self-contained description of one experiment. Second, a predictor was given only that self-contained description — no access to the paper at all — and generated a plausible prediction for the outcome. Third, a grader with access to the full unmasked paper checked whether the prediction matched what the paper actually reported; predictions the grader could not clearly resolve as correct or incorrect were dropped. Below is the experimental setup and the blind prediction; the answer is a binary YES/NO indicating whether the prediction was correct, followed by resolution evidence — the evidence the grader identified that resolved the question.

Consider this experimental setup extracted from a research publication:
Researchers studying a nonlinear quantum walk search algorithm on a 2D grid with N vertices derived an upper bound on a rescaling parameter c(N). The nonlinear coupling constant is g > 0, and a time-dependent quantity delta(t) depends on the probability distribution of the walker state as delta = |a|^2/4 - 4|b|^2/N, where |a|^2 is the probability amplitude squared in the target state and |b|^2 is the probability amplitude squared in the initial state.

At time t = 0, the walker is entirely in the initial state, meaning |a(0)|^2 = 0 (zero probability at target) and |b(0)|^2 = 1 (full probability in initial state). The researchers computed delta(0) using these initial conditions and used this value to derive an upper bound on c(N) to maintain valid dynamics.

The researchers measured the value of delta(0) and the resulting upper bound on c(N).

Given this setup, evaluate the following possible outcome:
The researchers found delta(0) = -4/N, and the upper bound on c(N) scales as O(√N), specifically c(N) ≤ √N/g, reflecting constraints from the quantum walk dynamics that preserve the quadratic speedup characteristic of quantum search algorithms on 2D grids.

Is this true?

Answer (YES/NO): NO